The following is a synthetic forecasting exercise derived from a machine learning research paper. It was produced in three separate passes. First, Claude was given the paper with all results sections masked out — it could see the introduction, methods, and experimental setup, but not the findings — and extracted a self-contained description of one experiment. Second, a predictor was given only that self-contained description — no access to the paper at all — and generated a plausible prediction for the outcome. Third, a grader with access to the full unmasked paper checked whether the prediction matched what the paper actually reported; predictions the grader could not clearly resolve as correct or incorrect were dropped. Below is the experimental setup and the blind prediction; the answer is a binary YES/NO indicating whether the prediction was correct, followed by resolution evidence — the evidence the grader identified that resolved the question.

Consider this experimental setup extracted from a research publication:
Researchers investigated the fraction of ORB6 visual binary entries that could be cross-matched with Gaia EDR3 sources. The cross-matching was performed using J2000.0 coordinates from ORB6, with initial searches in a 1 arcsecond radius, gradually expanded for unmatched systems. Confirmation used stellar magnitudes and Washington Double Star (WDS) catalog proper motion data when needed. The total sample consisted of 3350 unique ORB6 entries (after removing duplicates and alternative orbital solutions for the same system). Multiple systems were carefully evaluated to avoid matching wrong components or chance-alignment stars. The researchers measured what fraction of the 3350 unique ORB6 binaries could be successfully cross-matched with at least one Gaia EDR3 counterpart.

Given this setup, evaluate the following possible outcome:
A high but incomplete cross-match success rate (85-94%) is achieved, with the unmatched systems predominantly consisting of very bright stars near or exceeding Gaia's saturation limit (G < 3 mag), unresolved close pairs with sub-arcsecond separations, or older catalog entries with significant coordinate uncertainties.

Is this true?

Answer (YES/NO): NO